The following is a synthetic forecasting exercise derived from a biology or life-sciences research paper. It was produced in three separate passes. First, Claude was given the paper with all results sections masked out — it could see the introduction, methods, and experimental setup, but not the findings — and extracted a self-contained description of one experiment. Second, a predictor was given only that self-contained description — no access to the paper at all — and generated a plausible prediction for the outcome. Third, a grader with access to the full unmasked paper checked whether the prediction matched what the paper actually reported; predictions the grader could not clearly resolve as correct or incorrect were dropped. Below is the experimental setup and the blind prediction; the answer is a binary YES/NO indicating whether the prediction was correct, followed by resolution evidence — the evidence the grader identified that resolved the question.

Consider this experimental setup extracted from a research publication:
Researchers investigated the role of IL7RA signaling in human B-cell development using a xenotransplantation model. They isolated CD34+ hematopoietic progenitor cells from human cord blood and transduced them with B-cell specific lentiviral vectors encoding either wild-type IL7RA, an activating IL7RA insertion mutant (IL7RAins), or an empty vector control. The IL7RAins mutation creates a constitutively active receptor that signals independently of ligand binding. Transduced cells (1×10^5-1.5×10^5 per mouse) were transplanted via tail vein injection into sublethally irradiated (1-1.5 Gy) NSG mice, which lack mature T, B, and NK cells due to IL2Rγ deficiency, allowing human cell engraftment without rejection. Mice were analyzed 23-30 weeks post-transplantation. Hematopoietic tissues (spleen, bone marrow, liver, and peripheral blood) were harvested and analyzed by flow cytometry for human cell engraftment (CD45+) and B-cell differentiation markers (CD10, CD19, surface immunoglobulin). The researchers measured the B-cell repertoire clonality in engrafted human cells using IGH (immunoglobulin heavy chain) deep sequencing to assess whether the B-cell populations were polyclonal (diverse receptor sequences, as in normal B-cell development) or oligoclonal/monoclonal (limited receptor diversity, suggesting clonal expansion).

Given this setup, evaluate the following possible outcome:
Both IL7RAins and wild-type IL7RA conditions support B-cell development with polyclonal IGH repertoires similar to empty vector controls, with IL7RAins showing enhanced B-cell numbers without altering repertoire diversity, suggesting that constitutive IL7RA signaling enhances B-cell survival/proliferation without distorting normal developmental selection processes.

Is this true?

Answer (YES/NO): NO